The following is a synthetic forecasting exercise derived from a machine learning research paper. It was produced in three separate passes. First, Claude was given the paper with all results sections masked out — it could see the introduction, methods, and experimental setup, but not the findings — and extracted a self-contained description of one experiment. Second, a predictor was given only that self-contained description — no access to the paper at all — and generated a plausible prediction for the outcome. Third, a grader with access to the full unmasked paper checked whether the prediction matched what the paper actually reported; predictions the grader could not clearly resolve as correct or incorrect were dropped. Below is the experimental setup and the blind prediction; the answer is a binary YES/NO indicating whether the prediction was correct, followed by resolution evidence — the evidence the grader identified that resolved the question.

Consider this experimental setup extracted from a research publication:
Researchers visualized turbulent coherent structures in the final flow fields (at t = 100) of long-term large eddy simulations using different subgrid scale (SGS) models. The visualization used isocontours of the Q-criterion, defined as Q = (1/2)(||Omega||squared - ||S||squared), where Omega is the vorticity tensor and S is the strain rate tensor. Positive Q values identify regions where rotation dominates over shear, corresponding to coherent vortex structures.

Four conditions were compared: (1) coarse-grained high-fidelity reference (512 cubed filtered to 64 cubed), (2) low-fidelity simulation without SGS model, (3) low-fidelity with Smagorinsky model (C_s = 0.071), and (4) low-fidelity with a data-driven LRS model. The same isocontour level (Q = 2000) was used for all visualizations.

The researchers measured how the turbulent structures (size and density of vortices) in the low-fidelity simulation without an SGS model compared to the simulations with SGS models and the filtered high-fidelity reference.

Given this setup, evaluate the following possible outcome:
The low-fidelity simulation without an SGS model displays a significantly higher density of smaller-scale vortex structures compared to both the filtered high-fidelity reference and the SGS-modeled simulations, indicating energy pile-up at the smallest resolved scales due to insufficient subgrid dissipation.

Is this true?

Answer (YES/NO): YES